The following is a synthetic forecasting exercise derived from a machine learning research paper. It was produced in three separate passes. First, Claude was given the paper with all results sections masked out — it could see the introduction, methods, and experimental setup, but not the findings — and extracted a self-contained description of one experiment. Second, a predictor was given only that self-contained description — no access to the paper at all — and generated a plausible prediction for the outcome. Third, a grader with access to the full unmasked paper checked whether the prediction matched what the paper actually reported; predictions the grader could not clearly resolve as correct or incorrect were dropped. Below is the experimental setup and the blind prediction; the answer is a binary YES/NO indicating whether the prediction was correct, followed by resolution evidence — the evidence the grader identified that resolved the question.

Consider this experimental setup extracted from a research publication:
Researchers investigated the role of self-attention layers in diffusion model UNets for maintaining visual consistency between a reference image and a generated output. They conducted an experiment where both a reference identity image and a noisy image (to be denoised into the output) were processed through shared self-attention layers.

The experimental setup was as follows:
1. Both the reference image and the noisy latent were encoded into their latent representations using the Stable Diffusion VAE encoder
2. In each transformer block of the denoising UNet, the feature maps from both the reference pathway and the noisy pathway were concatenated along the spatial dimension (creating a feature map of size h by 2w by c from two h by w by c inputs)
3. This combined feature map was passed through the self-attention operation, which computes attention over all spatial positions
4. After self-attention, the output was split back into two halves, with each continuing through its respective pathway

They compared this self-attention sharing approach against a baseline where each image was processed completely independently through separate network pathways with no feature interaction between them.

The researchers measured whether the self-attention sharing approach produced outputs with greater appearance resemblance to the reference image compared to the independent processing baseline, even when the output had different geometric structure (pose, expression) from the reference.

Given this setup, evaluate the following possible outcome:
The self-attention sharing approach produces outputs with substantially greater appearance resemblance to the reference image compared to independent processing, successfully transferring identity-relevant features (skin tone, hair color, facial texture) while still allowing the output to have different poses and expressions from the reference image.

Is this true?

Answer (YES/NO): YES